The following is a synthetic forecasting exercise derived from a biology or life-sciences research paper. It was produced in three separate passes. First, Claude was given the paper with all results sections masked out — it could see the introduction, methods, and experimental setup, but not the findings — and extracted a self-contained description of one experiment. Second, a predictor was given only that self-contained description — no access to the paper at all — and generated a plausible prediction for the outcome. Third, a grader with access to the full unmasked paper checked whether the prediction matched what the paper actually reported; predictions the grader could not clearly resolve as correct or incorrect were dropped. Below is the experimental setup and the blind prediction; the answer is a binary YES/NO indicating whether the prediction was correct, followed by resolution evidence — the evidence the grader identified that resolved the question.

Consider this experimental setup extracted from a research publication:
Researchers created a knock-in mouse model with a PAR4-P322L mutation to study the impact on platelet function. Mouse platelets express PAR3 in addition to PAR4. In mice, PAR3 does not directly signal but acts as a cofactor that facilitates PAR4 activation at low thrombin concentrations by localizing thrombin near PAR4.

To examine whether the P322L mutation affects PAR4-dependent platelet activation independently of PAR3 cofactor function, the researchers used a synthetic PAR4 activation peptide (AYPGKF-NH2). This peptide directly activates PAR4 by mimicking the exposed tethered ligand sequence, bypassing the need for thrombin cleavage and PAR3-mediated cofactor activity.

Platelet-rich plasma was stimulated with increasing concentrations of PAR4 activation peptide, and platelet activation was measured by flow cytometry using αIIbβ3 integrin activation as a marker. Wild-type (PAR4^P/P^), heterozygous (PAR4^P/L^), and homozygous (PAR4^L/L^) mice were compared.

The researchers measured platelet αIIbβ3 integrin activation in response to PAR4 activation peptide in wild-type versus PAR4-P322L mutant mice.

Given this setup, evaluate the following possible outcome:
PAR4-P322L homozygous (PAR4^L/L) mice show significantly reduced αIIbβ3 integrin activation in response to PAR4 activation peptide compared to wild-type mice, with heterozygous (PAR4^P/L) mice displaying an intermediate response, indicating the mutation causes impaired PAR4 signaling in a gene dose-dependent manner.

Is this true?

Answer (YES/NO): NO